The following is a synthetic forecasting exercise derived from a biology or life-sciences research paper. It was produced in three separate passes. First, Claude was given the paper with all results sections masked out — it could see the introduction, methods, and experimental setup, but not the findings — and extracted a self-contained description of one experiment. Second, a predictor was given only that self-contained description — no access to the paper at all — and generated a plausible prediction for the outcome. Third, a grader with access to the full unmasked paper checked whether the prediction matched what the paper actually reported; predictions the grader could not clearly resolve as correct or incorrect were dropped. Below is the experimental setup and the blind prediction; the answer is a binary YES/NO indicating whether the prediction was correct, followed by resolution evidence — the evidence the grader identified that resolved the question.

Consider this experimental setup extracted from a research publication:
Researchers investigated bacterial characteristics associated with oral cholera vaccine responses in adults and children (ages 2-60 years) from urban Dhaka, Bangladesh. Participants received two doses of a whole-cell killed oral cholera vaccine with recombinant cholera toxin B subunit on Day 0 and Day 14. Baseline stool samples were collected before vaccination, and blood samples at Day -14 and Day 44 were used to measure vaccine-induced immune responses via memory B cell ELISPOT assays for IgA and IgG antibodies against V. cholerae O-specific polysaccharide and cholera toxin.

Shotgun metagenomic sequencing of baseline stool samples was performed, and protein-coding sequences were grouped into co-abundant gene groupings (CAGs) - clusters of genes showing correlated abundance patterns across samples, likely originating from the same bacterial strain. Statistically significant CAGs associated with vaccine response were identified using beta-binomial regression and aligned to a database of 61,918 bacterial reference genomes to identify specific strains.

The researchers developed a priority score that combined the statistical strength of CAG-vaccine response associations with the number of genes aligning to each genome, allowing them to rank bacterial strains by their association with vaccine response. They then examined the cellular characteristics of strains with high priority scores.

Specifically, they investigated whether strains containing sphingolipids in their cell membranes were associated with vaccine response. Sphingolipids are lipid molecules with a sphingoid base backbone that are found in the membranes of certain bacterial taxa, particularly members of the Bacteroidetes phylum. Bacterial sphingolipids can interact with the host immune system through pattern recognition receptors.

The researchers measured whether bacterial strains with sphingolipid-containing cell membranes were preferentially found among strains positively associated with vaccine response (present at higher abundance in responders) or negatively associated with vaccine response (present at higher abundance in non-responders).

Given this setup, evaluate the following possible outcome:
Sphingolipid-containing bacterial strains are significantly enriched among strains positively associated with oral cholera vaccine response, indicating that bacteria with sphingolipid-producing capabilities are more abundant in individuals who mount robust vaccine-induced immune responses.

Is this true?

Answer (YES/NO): YES